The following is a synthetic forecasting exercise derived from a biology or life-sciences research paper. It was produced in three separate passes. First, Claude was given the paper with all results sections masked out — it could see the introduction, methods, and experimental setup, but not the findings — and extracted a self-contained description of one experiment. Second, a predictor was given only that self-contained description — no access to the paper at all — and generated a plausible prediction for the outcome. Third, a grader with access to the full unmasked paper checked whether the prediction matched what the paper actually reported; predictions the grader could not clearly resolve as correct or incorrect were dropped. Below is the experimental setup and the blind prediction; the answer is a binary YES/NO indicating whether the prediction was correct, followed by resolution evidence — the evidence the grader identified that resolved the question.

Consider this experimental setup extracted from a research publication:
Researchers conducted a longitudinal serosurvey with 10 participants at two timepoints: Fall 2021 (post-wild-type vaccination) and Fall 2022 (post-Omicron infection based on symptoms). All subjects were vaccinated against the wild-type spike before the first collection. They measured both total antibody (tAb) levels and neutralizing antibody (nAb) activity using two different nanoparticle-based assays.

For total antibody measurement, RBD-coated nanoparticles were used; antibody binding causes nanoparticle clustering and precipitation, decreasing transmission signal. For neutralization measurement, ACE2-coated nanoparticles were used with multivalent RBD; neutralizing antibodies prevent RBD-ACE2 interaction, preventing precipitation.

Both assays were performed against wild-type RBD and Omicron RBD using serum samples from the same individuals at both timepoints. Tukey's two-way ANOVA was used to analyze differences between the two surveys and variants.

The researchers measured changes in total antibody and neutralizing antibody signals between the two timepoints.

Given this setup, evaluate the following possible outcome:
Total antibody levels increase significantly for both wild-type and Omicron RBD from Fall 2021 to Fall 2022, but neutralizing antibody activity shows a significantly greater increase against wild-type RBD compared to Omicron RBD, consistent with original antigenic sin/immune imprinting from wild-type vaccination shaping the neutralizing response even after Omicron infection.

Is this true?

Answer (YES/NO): NO